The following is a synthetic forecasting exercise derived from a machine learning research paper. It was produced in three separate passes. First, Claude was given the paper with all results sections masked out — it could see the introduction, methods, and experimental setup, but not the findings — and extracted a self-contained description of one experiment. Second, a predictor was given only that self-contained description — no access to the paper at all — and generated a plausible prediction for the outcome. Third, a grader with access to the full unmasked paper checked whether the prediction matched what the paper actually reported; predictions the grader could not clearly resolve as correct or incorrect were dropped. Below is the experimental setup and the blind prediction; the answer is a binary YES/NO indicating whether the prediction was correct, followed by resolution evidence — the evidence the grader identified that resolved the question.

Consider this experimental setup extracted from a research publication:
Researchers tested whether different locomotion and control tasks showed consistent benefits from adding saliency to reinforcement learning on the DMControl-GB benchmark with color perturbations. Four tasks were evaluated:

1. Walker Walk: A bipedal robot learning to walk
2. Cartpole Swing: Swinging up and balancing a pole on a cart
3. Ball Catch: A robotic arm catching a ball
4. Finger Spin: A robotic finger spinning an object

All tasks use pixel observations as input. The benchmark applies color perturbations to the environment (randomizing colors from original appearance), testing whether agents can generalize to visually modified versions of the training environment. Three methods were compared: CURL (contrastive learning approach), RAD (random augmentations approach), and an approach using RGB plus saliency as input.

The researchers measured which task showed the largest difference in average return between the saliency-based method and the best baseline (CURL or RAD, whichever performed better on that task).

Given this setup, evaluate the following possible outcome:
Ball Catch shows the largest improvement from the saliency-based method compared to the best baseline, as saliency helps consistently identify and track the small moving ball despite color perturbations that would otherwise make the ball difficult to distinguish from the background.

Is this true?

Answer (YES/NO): YES